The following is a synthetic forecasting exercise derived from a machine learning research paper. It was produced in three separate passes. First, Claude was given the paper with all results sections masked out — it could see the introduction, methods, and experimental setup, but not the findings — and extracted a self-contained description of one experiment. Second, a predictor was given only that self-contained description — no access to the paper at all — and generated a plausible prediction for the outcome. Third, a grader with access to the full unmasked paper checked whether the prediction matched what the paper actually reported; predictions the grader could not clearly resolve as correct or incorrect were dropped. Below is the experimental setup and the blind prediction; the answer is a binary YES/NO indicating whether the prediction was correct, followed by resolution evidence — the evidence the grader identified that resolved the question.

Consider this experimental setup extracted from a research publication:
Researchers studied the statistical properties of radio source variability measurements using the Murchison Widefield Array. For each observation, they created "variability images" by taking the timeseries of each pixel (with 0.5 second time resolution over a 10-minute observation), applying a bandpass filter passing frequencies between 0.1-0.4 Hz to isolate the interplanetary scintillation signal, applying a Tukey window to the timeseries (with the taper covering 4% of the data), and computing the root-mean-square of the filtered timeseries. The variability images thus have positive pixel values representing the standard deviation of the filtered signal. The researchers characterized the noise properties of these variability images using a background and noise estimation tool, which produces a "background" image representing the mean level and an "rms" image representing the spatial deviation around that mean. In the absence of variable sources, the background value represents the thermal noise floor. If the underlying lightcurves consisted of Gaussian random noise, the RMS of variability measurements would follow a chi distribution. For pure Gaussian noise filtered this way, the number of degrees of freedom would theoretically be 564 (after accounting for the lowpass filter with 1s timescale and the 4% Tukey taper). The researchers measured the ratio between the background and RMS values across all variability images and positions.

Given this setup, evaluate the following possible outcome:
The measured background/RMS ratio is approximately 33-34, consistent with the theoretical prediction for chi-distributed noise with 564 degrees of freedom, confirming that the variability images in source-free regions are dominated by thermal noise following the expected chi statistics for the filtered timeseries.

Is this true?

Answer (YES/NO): NO